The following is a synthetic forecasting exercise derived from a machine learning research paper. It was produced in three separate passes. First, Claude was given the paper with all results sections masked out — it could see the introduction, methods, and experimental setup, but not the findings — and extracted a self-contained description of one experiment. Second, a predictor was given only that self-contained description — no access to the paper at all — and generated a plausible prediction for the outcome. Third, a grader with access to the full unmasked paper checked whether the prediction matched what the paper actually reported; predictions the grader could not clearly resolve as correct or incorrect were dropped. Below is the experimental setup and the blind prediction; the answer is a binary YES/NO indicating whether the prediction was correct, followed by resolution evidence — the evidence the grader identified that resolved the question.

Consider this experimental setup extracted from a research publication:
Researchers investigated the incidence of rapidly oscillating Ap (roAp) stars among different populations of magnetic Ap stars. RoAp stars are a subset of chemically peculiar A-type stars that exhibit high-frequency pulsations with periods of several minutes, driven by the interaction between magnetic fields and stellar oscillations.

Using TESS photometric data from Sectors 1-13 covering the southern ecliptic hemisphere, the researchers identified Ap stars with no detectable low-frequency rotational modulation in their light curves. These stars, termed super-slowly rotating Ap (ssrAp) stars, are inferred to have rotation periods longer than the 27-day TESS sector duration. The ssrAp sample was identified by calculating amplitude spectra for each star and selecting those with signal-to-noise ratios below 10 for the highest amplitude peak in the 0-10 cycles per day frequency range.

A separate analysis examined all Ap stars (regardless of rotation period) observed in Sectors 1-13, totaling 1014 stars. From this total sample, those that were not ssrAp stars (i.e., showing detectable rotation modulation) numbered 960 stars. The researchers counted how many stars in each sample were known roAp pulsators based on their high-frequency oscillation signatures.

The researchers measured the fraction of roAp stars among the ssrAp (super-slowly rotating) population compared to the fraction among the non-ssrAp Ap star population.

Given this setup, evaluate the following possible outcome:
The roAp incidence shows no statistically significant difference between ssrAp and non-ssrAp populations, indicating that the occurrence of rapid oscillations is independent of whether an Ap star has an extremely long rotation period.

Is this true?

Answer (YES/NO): NO